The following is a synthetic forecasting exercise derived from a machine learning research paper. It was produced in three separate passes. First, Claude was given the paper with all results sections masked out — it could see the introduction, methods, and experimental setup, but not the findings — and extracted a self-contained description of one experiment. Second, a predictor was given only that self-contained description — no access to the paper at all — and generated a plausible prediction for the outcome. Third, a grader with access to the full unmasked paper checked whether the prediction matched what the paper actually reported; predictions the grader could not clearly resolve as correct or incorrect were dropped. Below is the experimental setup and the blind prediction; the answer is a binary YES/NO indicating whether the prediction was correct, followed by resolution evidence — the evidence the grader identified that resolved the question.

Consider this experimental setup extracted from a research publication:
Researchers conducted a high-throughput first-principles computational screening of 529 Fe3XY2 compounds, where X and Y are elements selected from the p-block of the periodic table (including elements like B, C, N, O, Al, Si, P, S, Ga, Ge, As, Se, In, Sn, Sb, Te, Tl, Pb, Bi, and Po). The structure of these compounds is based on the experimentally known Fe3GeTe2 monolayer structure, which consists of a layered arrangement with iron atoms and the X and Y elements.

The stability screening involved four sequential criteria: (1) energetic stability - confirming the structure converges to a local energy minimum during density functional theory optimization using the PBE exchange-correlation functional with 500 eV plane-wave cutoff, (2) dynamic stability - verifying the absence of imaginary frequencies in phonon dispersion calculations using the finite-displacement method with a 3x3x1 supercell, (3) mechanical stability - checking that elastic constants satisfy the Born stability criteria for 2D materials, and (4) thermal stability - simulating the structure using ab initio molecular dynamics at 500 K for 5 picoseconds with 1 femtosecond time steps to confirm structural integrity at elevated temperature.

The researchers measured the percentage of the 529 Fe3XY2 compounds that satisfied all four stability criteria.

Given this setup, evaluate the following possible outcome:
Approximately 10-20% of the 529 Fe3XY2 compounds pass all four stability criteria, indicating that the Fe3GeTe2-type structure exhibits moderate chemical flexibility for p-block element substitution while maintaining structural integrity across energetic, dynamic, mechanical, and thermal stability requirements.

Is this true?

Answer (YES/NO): NO